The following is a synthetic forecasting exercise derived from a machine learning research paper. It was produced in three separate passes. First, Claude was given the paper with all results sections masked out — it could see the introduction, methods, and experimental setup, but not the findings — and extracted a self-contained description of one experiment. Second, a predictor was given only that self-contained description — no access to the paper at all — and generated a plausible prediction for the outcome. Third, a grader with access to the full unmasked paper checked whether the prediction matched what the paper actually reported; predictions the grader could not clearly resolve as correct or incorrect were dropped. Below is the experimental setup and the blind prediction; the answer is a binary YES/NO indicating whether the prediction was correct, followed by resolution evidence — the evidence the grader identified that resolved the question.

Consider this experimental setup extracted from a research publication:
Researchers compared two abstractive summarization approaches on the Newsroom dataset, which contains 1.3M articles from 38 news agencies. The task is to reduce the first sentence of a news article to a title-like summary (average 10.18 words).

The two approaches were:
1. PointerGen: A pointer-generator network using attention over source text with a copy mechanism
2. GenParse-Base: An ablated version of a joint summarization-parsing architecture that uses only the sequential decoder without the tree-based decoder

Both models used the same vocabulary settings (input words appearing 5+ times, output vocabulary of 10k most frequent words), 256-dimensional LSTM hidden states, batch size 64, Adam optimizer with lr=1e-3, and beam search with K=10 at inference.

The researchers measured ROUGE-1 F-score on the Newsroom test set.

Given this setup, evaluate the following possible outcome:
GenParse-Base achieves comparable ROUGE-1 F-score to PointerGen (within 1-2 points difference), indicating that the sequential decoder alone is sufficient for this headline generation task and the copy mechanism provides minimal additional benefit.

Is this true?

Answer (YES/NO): NO